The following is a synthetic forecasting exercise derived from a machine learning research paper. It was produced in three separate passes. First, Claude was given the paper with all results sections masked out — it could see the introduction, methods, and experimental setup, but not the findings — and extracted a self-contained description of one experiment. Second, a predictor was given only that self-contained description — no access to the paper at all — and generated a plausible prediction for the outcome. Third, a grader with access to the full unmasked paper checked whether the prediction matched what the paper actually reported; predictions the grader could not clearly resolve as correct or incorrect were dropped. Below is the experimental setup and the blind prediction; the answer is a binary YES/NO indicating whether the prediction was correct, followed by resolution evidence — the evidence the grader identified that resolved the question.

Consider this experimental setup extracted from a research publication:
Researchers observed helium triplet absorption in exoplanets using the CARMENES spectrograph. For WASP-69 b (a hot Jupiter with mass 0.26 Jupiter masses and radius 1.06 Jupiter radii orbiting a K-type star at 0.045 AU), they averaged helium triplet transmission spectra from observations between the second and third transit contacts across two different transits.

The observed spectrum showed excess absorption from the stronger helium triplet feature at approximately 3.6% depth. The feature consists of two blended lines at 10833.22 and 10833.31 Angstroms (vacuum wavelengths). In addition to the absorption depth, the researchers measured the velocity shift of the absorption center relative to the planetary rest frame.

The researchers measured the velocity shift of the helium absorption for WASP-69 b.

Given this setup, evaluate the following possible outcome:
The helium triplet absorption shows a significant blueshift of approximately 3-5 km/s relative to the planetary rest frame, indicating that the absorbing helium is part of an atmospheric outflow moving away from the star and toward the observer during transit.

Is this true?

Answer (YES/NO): YES